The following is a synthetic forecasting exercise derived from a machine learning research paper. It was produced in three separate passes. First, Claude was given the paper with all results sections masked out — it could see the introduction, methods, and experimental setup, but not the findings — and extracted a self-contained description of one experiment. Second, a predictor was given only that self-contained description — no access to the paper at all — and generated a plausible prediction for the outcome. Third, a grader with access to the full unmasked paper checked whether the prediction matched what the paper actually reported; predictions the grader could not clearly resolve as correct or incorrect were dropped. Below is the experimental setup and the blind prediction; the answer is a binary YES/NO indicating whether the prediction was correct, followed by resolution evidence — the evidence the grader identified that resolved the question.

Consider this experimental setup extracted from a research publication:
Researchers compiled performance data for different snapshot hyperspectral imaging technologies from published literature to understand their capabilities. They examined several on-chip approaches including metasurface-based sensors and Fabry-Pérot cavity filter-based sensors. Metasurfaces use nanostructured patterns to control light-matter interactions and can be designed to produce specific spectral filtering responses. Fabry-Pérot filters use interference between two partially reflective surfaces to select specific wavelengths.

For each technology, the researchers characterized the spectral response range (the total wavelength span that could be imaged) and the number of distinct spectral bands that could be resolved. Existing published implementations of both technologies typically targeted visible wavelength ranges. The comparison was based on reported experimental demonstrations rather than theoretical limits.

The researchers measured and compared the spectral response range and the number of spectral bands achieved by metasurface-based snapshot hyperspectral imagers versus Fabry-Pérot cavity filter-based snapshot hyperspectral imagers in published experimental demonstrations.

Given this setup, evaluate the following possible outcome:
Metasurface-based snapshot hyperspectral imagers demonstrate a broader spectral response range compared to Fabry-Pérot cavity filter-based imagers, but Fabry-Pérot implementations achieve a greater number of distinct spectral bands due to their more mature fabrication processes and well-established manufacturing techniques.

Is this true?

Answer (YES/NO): NO